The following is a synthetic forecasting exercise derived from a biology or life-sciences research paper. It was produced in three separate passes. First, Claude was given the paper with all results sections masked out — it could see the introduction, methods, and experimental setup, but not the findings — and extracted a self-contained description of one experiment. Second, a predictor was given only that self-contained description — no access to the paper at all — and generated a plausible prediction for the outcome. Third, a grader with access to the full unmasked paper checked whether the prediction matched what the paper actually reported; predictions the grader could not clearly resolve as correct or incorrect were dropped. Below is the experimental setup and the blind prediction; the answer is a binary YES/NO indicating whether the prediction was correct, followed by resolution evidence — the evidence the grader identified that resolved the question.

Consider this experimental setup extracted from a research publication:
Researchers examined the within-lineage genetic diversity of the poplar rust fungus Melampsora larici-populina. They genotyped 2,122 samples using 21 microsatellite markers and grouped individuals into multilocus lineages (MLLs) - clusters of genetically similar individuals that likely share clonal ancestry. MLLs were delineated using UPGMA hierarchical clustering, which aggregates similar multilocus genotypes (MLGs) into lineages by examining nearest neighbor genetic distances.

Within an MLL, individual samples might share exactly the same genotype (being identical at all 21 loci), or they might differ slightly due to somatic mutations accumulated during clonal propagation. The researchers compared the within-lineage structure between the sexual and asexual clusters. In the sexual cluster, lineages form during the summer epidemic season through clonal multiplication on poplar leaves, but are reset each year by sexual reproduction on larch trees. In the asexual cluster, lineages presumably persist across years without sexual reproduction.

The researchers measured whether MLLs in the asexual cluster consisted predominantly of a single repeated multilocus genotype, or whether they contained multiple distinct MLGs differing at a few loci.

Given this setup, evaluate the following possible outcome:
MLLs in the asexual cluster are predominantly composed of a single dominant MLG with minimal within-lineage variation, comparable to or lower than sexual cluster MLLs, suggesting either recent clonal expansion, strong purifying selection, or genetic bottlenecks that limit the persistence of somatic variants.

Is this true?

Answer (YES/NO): NO